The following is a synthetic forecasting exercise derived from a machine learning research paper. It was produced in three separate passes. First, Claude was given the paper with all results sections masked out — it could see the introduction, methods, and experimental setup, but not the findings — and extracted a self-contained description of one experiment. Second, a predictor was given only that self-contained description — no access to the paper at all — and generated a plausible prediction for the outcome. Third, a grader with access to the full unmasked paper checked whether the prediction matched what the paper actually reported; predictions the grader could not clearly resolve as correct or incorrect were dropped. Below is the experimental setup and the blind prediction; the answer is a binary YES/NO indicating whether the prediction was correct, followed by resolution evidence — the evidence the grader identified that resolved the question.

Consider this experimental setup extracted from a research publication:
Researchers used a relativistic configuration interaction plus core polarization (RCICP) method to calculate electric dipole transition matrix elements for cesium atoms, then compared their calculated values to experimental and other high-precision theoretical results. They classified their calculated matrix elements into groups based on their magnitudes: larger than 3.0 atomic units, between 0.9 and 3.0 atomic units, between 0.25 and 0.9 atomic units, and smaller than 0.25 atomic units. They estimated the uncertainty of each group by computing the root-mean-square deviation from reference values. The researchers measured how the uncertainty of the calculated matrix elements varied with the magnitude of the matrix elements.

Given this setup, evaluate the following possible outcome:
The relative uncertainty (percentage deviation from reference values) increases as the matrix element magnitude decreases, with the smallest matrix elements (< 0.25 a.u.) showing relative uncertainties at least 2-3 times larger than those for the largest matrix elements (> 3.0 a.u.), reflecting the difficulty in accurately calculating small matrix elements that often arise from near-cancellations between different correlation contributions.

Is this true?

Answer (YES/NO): YES